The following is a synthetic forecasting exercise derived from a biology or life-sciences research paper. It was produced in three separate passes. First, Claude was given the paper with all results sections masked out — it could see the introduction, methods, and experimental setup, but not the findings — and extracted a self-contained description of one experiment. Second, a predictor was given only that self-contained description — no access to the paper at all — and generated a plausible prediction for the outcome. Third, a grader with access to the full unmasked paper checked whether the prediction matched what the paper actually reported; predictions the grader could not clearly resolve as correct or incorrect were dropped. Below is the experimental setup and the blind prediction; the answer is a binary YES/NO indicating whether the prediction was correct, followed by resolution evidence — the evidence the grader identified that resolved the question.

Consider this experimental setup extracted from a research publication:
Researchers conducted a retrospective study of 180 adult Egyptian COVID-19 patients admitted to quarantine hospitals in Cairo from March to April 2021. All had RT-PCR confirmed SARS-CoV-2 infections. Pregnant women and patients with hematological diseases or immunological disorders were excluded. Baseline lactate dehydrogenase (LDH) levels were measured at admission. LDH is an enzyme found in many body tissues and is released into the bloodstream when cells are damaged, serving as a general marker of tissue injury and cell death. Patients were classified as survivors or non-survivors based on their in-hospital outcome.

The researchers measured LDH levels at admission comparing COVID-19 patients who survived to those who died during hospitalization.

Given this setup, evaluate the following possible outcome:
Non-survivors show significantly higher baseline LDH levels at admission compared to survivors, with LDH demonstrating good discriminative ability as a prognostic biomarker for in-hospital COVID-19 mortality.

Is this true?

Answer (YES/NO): NO